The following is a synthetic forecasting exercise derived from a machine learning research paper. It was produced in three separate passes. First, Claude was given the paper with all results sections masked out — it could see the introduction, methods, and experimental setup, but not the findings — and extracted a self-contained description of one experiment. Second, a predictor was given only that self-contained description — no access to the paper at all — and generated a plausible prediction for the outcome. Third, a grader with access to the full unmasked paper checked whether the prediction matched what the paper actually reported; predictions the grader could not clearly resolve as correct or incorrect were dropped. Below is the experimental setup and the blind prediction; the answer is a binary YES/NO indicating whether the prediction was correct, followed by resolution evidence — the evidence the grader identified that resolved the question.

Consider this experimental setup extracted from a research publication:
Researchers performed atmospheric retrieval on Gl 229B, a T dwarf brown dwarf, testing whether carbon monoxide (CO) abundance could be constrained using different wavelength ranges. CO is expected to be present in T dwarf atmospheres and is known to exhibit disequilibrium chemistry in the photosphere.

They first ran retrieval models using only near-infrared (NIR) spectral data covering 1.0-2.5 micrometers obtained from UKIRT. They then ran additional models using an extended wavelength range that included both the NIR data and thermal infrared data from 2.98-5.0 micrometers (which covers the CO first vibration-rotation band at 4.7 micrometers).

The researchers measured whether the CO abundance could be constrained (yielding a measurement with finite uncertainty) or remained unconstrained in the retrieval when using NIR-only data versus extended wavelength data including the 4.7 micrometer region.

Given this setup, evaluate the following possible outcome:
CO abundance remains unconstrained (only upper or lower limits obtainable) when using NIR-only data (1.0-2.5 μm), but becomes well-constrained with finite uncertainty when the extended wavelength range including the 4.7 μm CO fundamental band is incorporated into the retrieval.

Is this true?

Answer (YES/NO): YES